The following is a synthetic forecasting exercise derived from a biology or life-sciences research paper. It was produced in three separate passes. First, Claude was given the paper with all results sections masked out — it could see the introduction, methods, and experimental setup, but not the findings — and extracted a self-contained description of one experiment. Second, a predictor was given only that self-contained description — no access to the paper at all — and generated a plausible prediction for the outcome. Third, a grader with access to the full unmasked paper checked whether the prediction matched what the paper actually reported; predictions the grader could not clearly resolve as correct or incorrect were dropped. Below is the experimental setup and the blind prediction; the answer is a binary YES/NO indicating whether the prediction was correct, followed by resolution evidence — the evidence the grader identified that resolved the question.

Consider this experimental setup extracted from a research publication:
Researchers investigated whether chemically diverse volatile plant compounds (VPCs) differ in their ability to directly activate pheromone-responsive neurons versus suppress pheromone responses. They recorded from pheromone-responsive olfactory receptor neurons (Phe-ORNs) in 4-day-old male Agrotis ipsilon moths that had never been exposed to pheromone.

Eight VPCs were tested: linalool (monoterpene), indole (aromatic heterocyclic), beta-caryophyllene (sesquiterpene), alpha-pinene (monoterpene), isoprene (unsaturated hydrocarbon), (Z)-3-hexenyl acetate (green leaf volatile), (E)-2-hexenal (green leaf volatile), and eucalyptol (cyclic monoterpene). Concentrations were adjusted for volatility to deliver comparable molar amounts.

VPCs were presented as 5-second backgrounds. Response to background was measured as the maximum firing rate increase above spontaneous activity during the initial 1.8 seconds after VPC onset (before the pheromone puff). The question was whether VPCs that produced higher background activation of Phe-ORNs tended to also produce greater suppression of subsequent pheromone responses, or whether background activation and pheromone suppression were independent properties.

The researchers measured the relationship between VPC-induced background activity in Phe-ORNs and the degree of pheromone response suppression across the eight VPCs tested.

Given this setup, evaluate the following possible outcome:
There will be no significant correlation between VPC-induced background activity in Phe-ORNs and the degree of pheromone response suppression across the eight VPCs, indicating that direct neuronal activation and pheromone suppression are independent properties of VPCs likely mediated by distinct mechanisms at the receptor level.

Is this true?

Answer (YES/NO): NO